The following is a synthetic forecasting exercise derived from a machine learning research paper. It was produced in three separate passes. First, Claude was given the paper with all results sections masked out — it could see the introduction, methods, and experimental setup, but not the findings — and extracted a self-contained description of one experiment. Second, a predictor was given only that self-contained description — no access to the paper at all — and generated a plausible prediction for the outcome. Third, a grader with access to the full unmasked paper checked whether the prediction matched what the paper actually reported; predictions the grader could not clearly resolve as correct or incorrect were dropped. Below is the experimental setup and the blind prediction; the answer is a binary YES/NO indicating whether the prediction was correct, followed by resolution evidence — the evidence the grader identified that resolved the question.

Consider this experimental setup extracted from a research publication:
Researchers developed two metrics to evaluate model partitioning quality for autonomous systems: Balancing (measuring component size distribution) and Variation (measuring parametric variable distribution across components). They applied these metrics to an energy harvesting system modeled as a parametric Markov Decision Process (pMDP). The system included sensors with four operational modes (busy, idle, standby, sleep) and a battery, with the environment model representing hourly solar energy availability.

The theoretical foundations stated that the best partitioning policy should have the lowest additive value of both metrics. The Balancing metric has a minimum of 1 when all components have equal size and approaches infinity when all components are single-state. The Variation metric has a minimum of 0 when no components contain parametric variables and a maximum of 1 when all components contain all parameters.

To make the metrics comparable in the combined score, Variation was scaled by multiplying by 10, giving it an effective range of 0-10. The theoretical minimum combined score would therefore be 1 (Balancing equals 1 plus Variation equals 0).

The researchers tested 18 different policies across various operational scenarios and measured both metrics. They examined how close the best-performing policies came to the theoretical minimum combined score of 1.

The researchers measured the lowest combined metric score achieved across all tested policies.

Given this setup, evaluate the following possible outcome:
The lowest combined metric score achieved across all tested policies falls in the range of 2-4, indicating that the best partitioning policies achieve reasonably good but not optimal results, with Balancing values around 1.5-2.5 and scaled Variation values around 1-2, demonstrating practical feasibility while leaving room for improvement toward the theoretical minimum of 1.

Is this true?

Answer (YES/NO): NO